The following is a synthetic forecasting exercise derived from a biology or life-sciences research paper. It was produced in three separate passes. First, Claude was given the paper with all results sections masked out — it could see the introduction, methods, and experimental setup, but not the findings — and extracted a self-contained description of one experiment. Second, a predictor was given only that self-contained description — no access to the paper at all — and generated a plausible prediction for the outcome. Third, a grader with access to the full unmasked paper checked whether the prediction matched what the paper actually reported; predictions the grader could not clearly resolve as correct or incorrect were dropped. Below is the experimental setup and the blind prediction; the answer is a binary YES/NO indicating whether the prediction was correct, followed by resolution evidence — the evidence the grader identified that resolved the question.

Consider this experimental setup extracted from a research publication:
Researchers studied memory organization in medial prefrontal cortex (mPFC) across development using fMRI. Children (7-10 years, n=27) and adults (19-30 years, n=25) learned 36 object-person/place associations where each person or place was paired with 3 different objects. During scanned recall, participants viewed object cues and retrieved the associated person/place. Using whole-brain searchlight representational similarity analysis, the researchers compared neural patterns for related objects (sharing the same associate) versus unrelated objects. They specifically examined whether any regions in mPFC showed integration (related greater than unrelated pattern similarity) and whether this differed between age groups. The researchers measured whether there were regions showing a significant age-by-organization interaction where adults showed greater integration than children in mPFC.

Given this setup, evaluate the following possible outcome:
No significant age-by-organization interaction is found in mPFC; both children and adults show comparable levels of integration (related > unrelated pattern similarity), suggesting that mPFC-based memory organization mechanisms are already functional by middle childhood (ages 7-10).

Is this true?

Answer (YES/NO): NO